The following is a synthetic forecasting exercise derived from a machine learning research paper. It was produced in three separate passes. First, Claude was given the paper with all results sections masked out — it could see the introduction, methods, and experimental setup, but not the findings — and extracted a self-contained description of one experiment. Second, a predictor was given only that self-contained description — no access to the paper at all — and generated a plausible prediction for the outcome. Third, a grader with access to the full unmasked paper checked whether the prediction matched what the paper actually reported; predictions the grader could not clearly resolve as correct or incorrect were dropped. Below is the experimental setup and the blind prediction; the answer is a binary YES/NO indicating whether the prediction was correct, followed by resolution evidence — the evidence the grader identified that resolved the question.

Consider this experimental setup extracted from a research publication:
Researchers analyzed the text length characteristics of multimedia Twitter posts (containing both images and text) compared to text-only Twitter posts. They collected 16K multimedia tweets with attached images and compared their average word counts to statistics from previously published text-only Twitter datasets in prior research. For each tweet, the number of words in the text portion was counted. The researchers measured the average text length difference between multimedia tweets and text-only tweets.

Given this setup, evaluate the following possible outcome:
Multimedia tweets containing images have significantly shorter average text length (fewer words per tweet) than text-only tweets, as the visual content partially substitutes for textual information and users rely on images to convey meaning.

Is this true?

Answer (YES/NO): YES